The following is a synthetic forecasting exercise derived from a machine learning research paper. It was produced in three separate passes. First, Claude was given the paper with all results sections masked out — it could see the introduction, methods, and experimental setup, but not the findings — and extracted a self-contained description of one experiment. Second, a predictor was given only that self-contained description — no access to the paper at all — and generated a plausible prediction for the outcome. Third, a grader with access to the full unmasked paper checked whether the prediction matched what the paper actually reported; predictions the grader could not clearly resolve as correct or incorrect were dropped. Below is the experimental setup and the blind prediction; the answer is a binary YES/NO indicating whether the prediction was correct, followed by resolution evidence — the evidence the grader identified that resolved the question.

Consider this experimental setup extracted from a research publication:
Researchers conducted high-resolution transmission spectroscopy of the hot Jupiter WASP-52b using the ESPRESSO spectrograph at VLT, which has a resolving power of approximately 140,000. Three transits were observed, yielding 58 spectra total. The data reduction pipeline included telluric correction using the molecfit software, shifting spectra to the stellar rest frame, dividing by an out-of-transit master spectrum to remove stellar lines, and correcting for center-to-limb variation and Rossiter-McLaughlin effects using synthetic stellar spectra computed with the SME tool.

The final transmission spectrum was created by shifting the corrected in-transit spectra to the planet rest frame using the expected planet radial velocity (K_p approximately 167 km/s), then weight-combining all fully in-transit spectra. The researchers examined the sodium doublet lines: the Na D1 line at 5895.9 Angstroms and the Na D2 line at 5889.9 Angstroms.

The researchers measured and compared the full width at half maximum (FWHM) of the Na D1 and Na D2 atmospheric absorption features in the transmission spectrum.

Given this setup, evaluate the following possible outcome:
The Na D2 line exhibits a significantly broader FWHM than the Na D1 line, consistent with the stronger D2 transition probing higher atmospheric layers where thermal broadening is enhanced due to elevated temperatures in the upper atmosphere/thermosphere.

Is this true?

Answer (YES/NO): YES